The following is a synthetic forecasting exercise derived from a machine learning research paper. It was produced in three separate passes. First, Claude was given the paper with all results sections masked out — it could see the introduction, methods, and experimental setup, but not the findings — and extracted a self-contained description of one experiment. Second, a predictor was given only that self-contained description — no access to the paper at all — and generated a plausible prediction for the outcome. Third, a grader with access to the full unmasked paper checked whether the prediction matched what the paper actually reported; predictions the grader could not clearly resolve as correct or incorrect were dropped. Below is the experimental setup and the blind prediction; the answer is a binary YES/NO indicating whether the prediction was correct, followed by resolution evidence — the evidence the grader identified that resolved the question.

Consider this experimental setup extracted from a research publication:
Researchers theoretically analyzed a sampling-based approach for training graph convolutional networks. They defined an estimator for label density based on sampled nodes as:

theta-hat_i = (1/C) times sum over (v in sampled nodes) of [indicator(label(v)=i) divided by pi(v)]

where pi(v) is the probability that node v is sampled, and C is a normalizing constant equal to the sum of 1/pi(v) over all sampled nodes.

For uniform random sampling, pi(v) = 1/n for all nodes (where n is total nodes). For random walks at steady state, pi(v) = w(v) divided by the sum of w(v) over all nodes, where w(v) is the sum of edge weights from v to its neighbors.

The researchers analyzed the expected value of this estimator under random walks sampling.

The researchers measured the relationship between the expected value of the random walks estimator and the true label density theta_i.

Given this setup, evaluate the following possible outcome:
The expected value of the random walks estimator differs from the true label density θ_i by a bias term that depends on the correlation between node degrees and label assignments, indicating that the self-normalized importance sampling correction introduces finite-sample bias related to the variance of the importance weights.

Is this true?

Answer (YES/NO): NO